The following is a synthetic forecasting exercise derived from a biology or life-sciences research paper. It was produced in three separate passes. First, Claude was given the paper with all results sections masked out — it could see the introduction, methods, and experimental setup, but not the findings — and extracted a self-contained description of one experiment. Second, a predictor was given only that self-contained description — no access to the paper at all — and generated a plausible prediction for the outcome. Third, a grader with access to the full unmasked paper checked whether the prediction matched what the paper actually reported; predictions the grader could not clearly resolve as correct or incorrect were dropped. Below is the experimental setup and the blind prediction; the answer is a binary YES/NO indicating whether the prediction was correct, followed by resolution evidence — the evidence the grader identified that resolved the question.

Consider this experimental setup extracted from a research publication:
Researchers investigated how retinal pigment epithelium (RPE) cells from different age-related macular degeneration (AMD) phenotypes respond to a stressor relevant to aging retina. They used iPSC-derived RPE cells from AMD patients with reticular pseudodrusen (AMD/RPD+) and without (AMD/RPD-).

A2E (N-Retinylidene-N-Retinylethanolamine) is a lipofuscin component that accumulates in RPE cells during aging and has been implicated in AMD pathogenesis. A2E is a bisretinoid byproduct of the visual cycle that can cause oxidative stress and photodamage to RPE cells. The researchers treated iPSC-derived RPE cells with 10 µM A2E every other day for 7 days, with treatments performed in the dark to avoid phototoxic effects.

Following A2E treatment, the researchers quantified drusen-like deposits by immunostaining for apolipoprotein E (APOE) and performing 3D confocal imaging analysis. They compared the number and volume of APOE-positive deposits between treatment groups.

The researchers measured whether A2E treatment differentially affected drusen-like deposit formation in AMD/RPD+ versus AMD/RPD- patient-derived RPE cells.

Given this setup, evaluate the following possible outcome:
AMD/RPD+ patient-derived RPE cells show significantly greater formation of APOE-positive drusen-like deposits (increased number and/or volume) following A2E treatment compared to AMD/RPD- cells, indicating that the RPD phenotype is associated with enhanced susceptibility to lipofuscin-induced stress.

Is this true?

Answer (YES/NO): NO